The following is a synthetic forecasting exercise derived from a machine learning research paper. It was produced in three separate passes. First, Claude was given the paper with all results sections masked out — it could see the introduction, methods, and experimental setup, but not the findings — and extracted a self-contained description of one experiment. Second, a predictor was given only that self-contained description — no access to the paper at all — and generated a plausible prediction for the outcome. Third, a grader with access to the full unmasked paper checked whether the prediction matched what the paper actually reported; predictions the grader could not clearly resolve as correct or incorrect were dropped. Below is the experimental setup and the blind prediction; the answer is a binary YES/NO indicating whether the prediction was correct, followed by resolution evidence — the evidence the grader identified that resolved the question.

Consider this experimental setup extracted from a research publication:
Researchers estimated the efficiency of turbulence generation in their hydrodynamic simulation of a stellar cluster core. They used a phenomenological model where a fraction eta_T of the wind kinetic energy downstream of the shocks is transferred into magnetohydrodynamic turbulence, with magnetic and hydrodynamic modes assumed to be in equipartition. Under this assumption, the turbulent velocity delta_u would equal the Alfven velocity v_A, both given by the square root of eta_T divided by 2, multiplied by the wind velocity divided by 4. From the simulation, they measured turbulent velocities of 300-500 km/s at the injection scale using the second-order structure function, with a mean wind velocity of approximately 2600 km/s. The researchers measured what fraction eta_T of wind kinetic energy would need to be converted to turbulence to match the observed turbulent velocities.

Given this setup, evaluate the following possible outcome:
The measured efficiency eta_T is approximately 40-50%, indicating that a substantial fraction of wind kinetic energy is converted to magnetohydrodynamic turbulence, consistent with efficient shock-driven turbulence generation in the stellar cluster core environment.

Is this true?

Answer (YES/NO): NO